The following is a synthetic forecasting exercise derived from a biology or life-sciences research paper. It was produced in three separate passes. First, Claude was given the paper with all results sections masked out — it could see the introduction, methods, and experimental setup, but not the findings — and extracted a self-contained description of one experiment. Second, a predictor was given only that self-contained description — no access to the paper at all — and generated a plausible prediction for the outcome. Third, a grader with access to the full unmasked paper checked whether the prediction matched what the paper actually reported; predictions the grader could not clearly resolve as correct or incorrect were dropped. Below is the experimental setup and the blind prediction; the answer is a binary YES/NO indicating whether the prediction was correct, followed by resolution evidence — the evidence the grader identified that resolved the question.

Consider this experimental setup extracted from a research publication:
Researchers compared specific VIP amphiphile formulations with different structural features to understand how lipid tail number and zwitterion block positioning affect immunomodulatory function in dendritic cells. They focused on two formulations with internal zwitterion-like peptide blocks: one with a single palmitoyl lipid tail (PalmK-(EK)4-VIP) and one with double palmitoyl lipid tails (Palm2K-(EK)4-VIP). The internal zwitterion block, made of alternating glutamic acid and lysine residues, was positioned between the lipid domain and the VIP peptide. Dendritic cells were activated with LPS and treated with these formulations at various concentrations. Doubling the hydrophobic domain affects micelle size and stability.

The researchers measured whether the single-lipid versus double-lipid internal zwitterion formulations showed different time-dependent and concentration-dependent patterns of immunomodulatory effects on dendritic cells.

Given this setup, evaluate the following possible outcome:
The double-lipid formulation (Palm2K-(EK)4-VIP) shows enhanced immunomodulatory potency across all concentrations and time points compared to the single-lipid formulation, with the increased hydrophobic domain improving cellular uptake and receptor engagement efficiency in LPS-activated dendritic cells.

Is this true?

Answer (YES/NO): NO